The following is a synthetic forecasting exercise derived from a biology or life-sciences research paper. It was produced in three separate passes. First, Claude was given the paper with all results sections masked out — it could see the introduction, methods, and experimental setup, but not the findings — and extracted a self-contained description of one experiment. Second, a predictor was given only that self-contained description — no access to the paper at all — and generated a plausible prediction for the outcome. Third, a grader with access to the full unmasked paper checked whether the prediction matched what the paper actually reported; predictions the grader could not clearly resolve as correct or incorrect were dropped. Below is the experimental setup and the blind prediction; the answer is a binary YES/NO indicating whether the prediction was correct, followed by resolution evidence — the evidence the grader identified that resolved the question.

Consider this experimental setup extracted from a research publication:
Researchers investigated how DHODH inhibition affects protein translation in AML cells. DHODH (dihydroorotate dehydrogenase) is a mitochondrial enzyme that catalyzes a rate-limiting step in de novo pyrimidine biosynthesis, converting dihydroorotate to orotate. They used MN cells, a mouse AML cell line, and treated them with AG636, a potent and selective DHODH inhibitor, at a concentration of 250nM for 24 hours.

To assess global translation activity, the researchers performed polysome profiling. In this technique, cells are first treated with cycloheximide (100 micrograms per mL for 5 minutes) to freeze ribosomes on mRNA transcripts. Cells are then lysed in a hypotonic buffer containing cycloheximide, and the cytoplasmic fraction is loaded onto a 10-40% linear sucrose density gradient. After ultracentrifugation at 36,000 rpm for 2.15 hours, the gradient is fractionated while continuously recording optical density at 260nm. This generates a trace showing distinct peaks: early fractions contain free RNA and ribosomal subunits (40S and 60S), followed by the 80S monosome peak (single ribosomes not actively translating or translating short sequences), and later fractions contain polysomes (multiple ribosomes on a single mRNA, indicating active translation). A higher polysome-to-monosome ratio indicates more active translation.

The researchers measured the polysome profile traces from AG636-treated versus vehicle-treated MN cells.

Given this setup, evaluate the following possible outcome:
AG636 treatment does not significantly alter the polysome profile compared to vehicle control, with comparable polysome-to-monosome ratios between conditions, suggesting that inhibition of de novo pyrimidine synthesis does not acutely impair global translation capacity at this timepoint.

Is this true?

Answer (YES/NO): NO